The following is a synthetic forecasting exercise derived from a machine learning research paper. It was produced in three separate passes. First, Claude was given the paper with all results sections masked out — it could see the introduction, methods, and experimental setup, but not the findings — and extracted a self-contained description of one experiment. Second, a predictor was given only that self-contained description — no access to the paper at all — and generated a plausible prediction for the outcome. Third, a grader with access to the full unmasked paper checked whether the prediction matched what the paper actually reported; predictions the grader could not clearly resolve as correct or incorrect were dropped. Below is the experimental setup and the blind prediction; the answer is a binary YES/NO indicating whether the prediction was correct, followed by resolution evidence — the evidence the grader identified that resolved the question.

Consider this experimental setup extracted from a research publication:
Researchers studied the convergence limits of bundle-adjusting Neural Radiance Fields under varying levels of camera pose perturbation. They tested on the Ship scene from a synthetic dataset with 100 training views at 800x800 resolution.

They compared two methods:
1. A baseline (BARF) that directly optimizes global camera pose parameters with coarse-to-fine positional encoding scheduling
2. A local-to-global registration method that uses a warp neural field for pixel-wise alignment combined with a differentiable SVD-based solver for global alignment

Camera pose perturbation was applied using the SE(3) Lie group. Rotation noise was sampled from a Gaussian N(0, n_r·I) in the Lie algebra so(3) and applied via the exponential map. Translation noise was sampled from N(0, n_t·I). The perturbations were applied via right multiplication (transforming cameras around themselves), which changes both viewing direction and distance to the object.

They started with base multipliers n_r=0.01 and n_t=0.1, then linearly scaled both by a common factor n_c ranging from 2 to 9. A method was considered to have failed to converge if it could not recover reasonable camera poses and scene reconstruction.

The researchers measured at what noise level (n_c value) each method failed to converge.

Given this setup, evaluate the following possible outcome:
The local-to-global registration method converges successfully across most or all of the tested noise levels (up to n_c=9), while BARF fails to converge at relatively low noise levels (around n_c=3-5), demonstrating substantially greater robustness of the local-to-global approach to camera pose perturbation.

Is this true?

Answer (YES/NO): NO